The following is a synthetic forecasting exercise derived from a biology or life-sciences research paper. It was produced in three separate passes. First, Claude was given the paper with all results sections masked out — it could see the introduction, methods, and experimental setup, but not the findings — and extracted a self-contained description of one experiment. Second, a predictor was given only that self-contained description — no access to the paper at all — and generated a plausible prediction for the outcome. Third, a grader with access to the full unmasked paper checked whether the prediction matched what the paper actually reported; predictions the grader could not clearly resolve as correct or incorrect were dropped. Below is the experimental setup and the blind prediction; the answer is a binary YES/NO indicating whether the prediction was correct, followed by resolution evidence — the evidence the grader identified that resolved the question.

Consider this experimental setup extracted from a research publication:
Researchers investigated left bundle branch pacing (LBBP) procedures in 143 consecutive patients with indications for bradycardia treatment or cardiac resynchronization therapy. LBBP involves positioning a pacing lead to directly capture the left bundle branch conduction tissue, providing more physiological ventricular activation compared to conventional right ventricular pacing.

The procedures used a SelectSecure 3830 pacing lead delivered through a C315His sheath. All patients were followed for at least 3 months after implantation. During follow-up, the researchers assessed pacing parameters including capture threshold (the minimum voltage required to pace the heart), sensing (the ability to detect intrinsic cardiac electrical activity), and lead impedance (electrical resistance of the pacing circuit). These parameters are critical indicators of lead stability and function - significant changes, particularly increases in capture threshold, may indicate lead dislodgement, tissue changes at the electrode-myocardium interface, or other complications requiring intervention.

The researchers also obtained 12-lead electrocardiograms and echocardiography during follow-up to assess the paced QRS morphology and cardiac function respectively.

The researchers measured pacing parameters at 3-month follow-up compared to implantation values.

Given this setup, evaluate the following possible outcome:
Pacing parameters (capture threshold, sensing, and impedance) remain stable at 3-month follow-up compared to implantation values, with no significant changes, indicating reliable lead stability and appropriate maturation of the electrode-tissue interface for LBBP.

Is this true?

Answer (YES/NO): NO